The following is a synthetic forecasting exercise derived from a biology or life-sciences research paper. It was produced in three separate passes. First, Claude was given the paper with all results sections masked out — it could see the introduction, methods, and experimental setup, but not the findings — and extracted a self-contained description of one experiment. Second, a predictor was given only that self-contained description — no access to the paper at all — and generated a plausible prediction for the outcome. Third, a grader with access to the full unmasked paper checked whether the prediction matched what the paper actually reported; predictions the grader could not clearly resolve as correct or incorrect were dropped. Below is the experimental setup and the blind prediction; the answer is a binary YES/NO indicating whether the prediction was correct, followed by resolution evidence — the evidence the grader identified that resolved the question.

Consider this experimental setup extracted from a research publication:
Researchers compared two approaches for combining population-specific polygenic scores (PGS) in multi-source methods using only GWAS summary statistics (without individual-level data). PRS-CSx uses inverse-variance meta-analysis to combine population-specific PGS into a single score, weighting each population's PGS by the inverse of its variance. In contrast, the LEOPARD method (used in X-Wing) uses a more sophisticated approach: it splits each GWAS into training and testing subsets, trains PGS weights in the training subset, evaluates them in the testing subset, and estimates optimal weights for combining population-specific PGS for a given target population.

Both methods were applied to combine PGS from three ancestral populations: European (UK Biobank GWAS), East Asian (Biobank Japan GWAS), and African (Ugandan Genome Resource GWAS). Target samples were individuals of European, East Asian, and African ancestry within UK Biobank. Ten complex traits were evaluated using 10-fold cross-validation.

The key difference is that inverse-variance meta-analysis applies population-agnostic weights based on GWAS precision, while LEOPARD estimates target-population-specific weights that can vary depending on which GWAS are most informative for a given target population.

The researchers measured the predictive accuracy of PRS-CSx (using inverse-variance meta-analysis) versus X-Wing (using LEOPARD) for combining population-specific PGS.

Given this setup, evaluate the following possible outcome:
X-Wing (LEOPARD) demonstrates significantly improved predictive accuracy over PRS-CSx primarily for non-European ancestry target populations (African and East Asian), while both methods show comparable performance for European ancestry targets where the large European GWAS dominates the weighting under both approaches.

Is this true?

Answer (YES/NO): NO